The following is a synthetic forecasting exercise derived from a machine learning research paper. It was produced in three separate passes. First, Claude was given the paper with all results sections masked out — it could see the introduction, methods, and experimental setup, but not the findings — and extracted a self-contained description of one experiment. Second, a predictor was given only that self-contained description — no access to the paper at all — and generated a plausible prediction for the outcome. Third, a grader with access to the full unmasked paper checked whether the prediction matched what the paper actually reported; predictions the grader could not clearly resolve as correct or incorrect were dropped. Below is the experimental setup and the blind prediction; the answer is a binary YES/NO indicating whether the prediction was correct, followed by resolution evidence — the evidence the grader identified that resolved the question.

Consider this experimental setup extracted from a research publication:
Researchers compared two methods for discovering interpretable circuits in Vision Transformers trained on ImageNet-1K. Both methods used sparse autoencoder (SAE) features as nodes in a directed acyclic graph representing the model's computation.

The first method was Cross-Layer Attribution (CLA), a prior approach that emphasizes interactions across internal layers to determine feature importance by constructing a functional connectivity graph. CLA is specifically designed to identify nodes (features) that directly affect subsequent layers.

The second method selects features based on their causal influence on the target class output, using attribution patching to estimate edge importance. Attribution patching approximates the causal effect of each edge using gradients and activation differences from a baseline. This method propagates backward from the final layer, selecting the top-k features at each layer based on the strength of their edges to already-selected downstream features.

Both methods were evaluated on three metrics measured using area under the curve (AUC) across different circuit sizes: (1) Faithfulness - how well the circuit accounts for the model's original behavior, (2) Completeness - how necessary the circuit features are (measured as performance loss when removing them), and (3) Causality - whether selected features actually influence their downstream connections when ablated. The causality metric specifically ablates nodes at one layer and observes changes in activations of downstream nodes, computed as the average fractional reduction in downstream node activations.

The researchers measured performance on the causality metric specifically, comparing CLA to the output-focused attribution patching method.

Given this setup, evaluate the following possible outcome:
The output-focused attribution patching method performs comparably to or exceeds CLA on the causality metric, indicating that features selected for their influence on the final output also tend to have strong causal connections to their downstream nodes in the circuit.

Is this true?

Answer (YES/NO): NO